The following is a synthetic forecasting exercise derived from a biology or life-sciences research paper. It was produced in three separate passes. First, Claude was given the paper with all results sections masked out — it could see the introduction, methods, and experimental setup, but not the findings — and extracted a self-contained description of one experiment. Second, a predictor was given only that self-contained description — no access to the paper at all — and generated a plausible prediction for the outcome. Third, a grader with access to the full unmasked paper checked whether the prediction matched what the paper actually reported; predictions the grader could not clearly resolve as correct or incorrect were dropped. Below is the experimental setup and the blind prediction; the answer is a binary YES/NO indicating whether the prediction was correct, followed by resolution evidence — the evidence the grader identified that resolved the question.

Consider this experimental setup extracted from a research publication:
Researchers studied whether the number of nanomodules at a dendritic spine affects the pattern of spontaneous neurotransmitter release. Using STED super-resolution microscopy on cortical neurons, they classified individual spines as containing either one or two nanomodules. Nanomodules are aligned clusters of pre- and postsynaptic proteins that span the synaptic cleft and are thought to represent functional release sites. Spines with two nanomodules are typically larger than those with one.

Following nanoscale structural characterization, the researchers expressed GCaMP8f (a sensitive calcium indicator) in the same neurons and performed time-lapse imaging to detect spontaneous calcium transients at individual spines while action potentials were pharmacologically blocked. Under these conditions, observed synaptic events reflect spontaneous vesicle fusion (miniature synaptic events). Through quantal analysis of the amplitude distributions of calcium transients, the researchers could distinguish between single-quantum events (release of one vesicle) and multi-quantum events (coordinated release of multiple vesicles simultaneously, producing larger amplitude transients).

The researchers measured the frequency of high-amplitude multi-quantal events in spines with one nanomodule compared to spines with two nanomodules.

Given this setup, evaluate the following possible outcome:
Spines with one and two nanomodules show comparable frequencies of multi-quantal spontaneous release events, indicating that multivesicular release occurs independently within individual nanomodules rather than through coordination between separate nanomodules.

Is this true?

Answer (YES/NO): NO